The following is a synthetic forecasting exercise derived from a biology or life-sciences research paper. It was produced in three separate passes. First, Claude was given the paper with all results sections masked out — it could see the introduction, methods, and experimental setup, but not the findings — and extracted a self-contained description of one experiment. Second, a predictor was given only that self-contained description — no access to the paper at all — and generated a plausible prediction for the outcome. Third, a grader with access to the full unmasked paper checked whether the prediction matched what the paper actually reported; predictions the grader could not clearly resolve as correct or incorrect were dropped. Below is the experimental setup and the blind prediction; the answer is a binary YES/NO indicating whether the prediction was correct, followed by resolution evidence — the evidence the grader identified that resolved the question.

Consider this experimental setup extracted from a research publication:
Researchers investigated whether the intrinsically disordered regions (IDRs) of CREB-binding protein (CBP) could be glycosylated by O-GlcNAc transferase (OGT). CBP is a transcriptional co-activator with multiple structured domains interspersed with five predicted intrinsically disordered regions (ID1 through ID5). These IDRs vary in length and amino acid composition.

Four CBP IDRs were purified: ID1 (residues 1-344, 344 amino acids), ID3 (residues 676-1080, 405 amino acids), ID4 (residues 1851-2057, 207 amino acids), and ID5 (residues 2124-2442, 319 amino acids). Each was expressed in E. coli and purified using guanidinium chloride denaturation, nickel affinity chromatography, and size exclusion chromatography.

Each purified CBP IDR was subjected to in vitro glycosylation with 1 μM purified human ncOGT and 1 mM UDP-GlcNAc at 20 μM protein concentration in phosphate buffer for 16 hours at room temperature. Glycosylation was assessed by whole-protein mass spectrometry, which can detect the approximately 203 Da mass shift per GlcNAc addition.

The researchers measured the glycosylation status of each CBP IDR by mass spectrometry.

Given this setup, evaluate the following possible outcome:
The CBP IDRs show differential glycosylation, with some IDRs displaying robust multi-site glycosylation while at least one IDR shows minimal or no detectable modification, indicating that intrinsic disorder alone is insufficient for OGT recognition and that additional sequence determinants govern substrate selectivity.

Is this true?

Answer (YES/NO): YES